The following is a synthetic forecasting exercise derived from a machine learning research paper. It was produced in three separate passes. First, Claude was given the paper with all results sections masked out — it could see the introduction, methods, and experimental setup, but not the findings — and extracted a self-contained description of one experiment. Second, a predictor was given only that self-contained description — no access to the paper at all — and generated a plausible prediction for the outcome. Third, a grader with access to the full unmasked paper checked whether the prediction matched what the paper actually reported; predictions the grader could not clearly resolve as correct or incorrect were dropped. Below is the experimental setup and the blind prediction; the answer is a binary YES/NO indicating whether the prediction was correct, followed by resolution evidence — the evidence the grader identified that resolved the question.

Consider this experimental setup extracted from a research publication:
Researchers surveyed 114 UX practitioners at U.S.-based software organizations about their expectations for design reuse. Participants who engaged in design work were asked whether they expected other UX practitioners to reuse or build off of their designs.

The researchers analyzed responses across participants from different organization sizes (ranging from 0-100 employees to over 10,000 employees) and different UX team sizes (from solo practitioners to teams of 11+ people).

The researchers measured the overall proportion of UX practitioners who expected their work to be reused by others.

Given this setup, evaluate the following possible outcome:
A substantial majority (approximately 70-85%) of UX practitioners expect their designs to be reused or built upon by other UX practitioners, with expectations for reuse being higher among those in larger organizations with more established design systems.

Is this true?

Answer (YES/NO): NO